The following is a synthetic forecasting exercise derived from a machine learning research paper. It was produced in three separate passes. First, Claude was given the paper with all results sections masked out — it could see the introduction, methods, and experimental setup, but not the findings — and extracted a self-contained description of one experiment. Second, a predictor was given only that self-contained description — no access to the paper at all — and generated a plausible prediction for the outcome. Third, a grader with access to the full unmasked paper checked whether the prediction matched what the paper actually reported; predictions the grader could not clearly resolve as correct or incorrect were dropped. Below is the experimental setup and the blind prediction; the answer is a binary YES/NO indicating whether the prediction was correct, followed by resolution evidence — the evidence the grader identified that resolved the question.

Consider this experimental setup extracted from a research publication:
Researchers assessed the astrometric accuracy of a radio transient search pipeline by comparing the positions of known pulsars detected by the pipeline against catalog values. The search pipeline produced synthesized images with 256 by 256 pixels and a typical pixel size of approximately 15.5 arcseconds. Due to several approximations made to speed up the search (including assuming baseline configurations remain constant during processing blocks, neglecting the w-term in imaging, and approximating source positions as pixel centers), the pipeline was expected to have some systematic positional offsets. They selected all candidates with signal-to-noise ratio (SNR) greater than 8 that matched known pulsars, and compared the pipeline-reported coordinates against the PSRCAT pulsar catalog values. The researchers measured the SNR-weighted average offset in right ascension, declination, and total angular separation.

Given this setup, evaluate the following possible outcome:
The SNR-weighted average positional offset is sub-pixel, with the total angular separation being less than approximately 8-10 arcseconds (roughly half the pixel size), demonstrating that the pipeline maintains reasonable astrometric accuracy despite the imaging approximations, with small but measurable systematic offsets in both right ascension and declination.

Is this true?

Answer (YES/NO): NO